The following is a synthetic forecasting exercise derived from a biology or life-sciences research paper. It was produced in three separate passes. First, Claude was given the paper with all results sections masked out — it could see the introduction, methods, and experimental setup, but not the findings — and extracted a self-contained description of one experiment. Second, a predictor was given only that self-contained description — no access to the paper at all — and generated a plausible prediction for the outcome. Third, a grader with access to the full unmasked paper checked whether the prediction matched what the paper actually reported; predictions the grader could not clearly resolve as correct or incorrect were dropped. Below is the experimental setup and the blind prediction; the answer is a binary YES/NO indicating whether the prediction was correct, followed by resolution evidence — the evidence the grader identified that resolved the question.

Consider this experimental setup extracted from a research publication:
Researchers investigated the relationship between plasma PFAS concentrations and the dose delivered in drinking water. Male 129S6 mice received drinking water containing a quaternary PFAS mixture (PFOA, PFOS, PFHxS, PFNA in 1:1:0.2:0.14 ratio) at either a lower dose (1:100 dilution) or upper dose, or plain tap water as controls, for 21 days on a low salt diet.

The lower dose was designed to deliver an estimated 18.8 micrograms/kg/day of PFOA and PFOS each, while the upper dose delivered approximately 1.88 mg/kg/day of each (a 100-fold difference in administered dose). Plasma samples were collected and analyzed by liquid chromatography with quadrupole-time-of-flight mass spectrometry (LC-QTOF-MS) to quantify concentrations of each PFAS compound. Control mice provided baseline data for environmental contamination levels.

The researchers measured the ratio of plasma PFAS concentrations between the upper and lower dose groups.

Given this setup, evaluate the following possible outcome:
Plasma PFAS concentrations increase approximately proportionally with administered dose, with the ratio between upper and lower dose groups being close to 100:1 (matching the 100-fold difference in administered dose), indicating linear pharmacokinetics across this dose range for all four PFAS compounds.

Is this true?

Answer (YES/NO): NO